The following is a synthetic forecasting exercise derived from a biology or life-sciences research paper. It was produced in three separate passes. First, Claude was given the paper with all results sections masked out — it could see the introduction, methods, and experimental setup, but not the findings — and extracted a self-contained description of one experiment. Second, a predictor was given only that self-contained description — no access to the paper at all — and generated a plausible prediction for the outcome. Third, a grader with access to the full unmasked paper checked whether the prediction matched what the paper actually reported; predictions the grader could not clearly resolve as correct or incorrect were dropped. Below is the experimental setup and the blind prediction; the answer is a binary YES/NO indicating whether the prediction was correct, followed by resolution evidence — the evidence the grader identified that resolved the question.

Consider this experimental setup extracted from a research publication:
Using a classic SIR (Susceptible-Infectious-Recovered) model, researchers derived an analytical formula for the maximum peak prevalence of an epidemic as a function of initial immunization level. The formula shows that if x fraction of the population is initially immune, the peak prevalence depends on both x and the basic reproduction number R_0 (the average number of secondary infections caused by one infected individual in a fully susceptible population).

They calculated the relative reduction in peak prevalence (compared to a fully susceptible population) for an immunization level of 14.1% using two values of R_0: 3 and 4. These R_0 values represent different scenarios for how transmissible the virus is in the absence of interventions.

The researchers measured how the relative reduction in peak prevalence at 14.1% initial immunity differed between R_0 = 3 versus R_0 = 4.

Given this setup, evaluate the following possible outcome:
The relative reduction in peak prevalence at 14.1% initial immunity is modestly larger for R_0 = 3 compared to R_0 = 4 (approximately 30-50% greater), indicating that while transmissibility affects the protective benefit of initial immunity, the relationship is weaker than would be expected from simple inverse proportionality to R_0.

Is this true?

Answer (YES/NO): NO